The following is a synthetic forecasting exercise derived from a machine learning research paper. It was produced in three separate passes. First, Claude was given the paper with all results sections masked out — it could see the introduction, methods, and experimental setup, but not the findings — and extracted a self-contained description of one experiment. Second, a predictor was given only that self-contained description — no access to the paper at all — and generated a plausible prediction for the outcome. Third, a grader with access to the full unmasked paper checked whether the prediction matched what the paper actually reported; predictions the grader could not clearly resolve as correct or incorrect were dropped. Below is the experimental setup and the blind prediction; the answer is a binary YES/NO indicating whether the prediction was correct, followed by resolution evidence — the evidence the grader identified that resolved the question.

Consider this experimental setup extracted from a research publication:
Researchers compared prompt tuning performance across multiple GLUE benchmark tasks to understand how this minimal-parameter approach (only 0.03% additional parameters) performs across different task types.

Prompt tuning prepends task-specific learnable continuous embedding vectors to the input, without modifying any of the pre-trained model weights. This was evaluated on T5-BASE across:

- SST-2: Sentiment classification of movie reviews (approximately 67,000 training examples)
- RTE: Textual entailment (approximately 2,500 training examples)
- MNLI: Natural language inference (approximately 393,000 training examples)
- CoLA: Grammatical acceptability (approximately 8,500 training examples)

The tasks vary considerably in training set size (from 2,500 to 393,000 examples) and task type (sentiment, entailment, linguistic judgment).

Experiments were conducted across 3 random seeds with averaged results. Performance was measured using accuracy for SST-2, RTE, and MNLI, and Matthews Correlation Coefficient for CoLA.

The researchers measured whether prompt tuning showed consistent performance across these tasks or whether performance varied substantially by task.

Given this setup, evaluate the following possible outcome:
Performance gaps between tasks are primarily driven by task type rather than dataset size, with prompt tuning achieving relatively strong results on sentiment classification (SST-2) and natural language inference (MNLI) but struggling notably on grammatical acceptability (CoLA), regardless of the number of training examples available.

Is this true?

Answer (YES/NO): NO